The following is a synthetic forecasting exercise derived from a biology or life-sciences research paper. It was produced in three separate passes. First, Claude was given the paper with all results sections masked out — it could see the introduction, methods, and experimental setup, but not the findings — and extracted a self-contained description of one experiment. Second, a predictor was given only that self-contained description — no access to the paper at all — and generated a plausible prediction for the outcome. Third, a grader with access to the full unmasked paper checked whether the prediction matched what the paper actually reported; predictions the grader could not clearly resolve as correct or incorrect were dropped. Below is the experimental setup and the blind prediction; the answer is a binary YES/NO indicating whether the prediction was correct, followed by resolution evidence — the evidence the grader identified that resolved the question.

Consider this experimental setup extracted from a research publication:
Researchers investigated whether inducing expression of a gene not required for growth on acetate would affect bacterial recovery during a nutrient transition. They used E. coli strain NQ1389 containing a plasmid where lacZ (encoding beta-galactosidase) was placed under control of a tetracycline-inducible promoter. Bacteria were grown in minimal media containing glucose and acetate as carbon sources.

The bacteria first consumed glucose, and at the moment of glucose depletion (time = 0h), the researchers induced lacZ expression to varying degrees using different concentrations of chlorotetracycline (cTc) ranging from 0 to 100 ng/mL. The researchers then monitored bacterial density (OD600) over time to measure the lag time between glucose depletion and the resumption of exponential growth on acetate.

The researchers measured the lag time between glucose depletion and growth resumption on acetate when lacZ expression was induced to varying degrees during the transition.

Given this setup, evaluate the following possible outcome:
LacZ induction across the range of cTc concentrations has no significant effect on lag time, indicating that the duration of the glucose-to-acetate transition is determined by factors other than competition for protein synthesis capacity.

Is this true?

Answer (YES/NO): NO